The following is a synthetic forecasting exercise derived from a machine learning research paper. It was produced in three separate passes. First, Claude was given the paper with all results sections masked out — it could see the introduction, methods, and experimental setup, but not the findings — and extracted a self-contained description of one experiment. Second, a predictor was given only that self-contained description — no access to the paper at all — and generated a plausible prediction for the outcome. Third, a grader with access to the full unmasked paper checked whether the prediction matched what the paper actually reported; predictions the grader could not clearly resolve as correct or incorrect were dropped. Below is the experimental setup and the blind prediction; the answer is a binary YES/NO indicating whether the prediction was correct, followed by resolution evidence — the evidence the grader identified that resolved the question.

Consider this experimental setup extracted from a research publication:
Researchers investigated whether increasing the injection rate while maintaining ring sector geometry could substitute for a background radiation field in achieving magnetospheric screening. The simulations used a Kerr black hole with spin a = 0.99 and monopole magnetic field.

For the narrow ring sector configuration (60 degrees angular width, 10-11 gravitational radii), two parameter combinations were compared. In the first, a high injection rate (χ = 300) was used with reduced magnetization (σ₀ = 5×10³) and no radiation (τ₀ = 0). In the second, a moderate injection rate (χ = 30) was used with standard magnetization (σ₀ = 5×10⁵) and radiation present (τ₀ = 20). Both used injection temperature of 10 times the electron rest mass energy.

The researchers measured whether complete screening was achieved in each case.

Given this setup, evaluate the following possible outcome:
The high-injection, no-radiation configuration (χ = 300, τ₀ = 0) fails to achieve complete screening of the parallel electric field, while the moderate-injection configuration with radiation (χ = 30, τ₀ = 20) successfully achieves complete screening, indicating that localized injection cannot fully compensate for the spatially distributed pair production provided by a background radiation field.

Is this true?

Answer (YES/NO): YES